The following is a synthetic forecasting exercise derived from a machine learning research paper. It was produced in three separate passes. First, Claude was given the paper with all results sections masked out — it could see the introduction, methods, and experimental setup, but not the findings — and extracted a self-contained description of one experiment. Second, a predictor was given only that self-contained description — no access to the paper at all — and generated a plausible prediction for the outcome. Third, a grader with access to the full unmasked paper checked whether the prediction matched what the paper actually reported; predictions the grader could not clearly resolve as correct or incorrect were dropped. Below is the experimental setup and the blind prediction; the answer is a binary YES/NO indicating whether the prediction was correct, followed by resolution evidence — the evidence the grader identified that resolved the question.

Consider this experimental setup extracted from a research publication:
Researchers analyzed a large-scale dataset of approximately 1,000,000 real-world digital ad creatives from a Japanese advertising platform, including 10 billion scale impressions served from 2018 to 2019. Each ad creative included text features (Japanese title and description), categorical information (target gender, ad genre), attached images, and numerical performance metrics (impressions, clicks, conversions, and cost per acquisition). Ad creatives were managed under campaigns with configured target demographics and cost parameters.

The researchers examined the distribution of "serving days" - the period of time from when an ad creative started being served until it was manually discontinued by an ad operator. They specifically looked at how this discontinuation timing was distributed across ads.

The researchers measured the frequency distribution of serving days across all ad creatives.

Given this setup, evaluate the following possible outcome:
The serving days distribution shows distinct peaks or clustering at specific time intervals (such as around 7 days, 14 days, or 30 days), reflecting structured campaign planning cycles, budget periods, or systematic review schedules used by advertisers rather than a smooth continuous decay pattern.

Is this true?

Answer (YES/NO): NO